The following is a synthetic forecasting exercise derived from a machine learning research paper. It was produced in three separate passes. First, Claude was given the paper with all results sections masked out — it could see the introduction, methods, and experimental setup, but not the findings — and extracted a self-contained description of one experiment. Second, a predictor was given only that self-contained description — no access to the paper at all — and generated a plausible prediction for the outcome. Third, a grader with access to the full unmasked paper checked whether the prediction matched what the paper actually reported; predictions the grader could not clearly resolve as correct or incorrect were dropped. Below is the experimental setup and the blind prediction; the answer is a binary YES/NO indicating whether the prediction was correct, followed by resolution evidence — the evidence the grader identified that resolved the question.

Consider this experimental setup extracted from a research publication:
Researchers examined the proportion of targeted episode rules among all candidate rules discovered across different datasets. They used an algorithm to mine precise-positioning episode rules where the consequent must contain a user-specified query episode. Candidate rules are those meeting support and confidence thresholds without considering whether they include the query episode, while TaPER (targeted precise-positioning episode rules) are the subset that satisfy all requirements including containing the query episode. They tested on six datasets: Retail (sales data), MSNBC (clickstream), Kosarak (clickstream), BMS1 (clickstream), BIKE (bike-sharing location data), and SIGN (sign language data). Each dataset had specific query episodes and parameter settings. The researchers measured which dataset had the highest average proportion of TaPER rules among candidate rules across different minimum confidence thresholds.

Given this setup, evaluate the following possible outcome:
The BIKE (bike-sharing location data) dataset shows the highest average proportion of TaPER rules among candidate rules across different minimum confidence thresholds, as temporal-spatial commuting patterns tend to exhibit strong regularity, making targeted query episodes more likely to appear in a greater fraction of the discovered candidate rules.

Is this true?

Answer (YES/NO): NO